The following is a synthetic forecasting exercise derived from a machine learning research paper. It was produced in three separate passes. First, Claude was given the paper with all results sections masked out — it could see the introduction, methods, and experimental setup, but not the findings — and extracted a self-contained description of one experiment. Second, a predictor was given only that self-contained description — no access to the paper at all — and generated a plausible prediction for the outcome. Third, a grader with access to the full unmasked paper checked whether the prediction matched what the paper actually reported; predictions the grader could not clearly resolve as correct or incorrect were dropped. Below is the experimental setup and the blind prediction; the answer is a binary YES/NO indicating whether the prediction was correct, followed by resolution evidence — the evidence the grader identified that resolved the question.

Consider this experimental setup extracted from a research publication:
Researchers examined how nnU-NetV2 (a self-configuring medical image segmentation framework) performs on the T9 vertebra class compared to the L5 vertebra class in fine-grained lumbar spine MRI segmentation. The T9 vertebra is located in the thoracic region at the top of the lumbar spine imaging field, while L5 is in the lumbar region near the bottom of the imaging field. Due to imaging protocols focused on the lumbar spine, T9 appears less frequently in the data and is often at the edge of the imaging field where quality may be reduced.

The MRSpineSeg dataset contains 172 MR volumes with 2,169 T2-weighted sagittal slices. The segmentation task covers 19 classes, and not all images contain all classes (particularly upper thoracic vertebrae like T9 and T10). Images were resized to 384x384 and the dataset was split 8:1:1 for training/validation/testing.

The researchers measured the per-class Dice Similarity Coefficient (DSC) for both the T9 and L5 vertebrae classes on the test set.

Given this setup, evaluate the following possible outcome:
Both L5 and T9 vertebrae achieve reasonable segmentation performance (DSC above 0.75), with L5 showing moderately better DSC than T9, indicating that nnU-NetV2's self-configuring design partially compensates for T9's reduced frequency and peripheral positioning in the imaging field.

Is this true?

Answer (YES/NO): NO